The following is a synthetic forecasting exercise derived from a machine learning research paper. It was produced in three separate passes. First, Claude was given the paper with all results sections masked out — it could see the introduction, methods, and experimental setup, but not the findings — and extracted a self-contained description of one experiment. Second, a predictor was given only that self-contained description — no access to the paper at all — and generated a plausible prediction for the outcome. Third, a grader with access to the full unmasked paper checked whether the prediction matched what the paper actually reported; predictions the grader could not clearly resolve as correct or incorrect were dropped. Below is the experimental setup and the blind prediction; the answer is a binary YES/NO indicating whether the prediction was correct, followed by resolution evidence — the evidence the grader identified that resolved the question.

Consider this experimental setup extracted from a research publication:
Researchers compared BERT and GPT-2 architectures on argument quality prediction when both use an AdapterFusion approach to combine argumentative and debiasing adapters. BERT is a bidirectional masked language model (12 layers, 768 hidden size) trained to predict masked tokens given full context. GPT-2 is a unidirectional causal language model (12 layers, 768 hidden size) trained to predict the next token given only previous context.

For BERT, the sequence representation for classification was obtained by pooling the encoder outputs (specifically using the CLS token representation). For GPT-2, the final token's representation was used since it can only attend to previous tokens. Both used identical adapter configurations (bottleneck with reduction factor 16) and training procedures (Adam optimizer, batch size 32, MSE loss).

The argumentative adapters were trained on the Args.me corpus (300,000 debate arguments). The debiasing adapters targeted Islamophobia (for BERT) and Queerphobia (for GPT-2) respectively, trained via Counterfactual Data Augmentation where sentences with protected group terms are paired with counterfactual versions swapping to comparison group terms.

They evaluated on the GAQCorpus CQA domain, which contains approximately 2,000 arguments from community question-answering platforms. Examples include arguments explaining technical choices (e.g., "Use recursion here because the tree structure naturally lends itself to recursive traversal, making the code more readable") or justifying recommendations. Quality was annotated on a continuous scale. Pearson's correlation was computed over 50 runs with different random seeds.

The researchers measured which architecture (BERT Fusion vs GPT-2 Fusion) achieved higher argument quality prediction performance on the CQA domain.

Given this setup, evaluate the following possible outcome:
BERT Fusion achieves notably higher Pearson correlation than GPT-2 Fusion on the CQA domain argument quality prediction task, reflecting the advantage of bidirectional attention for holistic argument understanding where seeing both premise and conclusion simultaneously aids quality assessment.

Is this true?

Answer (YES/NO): NO